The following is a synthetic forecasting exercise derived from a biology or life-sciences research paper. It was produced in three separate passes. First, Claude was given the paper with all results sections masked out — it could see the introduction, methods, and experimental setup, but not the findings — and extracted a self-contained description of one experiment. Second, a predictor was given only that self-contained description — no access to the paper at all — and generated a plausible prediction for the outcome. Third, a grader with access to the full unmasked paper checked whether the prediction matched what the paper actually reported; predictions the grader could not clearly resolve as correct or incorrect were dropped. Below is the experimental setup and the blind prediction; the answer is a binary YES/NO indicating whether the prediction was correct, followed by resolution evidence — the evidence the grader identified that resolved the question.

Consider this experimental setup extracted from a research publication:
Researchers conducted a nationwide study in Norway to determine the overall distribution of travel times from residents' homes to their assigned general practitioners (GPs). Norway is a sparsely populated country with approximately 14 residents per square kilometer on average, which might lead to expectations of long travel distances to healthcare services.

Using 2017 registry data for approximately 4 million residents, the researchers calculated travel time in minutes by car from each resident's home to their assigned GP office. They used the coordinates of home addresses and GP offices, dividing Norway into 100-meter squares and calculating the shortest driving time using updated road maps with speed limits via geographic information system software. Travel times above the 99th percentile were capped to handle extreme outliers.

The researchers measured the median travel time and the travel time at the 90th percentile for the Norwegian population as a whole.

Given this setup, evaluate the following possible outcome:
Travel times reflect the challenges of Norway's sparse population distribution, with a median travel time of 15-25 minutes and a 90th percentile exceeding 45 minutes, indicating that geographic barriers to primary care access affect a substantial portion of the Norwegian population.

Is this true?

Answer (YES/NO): NO